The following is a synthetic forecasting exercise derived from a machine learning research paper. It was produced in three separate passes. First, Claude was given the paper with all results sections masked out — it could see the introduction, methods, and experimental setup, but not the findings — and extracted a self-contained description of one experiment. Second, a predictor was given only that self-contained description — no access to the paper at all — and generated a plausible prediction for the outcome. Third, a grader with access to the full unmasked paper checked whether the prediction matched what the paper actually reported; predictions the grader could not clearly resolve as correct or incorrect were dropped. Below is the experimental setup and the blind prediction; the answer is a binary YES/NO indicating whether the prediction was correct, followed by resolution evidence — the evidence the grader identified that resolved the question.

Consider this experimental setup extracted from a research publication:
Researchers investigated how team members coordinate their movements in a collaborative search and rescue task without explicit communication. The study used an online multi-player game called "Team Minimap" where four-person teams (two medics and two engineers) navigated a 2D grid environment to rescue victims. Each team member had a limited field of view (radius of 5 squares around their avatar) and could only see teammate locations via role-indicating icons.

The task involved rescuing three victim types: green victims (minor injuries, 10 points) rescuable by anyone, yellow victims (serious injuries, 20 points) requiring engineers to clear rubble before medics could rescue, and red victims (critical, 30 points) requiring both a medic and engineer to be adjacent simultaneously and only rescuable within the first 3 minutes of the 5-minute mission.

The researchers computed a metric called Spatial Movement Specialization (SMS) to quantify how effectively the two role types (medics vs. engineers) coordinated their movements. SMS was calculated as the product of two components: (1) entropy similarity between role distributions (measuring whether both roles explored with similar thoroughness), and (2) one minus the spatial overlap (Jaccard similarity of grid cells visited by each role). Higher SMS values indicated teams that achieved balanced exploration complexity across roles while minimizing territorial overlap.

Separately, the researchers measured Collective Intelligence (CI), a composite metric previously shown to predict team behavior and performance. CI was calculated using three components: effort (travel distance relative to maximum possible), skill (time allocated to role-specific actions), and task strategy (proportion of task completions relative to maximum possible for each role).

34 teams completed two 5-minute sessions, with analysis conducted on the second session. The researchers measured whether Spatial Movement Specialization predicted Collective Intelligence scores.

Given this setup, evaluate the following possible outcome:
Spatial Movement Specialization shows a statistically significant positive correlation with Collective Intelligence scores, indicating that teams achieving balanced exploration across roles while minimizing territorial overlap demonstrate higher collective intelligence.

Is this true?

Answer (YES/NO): YES